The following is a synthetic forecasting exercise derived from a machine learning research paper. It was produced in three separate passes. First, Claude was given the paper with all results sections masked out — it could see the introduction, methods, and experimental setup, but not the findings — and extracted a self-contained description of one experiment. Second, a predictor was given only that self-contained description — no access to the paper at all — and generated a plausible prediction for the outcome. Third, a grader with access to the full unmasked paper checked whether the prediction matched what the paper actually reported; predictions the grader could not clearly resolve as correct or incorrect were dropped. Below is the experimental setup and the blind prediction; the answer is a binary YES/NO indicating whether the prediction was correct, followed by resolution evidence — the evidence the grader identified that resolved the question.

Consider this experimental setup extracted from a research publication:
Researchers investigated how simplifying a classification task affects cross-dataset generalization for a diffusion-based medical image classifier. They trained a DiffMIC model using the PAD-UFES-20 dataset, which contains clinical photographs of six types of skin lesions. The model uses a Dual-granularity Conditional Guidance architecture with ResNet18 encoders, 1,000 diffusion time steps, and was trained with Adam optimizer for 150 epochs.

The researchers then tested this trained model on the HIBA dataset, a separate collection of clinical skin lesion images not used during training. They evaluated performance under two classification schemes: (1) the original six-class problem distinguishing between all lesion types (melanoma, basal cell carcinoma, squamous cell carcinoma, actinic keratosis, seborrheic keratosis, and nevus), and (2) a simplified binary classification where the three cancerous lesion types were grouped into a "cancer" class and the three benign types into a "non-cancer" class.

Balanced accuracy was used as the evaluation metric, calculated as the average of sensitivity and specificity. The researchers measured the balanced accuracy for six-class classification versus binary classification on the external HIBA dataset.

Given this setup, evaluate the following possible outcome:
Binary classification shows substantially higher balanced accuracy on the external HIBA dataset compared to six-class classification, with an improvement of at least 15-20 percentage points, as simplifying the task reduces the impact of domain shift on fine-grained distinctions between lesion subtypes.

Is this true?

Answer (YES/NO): YES